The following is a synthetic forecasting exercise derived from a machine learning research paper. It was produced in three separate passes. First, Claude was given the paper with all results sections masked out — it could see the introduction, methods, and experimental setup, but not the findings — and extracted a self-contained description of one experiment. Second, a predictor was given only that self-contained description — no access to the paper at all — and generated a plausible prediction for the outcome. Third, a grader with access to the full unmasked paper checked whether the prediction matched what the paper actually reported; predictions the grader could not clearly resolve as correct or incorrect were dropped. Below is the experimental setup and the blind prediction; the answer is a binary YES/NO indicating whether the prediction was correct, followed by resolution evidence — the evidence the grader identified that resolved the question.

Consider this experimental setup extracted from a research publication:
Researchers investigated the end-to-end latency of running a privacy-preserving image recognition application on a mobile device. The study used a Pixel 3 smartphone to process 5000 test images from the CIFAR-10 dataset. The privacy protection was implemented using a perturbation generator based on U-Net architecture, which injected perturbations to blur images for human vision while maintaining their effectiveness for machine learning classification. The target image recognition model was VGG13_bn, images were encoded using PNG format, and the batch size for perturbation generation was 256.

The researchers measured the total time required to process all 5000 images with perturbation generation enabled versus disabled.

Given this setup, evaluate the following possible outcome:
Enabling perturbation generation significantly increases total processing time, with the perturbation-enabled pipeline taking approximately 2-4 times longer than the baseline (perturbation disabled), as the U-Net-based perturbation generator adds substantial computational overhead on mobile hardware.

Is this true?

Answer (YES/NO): YES